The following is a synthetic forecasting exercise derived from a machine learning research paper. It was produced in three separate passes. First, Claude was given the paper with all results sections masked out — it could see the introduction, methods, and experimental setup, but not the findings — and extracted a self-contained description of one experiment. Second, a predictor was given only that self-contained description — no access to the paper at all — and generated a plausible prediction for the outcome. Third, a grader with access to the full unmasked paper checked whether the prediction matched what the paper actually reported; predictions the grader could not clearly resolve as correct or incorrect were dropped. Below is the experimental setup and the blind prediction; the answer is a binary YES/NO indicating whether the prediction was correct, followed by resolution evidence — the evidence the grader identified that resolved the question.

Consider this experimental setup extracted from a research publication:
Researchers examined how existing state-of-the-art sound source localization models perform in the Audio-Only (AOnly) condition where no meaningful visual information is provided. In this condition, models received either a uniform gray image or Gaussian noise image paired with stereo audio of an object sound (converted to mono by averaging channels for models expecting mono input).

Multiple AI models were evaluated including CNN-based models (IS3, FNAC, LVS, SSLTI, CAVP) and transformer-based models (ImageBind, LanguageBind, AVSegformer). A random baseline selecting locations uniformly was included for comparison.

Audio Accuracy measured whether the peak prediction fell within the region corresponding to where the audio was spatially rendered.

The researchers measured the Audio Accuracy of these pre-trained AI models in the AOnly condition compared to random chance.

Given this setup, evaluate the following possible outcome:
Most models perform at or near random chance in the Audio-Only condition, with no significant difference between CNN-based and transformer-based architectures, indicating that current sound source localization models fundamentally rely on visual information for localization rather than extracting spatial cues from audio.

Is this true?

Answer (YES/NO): NO